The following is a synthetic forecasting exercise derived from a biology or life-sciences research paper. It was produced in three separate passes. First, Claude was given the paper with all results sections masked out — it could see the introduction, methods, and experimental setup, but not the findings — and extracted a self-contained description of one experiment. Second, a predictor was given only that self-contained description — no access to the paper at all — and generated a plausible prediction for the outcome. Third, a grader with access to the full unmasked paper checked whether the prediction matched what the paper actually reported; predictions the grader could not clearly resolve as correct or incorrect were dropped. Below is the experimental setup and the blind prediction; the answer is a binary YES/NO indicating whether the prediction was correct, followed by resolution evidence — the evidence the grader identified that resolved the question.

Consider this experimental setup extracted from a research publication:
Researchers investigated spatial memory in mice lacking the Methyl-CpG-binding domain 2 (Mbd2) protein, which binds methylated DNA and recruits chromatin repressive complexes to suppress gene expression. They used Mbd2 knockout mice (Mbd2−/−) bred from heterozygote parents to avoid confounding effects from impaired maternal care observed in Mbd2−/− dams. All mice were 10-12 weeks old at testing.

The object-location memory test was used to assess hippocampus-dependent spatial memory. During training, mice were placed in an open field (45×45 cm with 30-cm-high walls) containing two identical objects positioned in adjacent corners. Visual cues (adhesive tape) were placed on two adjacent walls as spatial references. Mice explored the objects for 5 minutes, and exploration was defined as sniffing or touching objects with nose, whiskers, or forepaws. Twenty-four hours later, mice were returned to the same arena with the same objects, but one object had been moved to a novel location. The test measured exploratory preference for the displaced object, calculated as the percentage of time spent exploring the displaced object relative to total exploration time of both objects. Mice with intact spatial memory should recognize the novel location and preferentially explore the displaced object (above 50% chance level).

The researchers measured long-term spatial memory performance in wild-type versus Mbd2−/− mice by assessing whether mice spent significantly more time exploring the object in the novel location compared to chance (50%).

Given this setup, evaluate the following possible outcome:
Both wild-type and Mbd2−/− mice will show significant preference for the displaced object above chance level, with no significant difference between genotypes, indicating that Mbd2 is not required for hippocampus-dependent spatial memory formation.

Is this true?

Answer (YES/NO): NO